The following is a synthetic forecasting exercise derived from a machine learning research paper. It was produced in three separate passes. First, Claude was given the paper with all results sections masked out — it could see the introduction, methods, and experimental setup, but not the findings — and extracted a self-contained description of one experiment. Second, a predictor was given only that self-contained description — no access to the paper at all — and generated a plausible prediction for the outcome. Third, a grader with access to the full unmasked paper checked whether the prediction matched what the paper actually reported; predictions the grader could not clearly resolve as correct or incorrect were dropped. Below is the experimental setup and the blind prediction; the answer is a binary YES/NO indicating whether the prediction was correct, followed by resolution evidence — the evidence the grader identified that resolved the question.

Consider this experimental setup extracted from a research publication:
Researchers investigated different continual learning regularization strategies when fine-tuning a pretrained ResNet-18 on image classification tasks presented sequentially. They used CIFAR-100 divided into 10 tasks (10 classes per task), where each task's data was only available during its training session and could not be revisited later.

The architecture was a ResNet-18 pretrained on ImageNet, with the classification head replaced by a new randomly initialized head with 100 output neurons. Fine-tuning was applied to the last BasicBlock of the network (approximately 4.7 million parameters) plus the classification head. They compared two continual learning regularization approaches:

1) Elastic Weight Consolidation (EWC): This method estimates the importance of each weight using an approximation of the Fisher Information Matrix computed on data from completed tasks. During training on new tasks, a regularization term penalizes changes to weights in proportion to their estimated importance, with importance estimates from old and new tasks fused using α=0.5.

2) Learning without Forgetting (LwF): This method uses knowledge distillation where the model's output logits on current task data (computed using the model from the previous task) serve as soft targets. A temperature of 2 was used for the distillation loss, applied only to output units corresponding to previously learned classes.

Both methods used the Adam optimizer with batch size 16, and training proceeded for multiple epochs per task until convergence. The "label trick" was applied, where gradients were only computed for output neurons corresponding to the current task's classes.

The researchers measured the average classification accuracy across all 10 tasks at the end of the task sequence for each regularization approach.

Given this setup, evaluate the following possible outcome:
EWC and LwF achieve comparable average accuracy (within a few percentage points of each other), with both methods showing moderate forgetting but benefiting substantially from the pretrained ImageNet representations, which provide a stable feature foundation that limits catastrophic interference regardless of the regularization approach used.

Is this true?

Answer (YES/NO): NO